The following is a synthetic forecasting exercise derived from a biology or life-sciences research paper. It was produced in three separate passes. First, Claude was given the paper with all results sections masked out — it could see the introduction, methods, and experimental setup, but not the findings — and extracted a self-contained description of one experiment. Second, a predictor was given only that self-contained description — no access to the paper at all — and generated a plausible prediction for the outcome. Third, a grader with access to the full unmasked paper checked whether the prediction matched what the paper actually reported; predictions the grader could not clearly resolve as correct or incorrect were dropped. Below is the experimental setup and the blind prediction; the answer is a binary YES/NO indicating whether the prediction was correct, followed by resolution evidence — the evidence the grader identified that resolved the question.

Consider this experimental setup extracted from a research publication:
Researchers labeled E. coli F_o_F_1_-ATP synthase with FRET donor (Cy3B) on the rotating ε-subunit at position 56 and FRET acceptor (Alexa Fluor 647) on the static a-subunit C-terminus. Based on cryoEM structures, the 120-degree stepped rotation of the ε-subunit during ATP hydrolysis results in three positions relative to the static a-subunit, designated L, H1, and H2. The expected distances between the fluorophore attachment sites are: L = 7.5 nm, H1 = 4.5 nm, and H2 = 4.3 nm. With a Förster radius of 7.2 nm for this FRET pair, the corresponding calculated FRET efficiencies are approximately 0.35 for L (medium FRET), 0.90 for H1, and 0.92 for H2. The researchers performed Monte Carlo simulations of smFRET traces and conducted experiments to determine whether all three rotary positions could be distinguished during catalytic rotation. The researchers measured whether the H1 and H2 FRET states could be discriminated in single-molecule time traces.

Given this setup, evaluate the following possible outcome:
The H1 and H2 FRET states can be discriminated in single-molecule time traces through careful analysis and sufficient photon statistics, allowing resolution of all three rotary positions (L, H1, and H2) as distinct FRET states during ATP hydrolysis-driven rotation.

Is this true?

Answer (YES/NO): NO